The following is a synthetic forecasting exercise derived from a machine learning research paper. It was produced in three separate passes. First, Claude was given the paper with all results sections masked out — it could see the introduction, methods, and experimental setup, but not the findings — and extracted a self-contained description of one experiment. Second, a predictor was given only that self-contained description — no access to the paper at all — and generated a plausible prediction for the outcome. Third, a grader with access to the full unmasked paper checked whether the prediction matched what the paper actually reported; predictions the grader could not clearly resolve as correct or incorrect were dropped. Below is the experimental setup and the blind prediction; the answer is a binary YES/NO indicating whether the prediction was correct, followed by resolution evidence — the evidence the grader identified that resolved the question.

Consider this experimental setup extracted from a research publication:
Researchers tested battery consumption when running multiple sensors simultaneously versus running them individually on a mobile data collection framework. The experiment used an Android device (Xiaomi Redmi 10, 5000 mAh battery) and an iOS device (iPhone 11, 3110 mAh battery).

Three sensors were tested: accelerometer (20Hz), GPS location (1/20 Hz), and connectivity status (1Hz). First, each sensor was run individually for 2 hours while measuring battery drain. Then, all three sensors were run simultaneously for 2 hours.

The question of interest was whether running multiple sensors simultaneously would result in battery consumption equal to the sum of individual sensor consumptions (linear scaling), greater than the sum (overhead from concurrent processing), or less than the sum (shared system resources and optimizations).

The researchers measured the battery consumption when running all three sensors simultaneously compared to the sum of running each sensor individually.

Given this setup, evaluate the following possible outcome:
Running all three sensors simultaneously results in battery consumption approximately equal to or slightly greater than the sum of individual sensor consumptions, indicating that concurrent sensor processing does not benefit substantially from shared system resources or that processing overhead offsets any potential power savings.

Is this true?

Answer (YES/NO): NO